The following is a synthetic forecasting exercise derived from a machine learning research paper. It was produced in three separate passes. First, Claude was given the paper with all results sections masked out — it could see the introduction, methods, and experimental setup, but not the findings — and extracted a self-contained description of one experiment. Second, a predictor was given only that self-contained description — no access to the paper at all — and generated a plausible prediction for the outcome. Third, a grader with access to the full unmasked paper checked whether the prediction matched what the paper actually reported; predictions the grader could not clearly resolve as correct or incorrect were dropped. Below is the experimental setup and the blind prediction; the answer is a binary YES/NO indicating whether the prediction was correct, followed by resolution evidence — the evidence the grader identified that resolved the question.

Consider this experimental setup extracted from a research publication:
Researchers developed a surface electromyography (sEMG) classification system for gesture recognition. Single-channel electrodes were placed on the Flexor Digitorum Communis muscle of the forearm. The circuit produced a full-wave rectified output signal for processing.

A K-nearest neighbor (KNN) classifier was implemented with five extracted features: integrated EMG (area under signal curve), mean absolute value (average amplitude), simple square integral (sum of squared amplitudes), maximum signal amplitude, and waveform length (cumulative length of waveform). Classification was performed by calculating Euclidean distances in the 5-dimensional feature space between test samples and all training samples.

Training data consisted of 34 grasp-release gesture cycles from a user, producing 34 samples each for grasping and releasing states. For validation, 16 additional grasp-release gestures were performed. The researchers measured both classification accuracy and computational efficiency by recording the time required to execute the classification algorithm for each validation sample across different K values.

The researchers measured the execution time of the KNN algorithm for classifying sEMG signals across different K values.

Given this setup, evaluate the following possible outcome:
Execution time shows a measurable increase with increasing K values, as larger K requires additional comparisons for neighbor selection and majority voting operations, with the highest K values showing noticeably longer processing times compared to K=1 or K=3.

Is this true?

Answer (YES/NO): NO